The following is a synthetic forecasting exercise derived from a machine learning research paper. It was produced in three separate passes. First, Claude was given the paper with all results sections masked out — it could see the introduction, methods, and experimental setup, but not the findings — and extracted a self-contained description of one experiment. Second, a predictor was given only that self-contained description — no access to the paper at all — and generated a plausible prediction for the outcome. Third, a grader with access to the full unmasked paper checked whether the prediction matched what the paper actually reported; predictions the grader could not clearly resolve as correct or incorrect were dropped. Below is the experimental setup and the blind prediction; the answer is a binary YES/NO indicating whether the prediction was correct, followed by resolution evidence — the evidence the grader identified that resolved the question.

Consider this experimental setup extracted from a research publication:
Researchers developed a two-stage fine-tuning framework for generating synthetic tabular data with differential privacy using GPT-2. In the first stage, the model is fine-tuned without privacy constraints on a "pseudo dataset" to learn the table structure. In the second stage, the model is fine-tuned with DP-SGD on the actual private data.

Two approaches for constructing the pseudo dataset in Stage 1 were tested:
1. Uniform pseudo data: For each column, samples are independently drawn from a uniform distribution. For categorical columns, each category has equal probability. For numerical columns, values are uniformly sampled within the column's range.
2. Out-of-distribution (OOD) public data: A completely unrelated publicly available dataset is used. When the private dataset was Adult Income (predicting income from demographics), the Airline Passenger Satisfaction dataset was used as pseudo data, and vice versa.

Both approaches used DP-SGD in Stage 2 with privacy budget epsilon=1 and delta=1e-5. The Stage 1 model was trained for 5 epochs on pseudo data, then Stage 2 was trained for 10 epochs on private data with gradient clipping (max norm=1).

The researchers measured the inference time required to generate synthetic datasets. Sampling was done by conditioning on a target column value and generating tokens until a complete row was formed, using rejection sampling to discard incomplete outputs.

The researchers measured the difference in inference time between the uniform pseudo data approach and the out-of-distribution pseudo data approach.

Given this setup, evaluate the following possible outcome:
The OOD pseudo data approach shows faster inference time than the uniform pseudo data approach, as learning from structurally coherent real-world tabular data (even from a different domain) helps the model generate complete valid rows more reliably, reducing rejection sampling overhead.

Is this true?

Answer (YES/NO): NO